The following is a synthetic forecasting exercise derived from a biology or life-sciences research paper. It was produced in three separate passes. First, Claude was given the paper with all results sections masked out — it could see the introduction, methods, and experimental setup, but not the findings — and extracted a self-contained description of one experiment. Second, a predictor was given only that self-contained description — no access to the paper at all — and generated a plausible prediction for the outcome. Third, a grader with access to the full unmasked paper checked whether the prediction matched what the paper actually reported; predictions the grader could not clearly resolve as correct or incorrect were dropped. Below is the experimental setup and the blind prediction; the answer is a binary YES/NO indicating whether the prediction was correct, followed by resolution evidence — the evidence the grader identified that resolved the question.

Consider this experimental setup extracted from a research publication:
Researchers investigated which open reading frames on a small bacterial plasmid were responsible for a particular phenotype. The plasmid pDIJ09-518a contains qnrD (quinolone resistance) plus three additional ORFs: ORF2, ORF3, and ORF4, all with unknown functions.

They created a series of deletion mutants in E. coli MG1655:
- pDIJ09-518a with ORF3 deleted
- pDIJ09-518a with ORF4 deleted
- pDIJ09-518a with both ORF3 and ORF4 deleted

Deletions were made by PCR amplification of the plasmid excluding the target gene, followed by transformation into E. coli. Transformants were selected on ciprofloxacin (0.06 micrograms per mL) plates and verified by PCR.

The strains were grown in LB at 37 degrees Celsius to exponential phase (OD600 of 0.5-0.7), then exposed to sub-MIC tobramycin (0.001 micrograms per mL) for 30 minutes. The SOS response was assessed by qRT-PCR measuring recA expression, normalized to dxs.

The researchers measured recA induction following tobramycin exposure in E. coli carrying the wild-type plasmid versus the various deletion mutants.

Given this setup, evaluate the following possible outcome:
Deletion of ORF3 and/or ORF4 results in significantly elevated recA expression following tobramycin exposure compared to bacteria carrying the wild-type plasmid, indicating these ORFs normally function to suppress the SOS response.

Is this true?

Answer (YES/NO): NO